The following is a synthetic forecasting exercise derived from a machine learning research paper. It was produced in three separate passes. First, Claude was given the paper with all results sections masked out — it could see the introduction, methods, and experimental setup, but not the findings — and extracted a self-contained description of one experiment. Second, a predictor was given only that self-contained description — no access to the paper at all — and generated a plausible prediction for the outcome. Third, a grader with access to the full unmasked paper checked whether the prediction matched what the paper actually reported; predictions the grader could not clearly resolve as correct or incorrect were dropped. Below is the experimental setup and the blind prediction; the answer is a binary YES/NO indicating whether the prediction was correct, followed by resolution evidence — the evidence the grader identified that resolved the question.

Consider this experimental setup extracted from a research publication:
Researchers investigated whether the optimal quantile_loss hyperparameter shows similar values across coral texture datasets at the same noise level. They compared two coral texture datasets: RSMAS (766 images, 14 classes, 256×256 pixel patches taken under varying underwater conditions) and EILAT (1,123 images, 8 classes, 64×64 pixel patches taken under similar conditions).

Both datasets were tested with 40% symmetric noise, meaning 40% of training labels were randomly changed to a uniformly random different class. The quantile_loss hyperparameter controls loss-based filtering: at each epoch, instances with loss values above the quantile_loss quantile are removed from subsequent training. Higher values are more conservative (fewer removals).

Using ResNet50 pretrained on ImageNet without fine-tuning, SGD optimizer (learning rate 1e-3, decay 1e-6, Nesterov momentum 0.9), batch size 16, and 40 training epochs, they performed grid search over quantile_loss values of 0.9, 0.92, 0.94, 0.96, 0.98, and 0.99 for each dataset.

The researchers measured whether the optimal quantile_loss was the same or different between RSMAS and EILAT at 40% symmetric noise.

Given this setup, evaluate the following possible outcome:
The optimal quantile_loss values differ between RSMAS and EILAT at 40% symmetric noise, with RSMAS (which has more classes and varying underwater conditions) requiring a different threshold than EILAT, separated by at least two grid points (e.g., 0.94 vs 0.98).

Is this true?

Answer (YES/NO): NO